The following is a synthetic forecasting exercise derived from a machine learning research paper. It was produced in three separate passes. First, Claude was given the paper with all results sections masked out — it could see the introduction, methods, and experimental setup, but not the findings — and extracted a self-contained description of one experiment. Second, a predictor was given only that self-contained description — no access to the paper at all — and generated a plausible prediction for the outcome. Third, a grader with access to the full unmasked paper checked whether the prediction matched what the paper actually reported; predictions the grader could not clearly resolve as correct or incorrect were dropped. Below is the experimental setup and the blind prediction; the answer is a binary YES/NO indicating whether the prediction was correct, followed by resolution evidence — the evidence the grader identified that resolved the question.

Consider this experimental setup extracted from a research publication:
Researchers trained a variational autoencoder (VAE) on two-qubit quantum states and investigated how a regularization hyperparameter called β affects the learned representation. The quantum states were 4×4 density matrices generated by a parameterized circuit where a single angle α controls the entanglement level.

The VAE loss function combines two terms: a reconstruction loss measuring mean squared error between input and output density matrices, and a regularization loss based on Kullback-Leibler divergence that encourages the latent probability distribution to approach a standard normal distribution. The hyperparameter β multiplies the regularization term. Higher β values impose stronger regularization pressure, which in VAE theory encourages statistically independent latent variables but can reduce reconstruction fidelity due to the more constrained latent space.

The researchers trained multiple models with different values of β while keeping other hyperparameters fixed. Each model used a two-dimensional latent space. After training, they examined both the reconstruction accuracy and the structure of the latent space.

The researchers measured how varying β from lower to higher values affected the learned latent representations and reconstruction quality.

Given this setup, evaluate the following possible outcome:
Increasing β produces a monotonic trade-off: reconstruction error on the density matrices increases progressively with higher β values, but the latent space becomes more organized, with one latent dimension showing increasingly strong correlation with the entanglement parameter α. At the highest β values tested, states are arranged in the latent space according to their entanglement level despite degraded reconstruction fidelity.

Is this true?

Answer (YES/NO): NO